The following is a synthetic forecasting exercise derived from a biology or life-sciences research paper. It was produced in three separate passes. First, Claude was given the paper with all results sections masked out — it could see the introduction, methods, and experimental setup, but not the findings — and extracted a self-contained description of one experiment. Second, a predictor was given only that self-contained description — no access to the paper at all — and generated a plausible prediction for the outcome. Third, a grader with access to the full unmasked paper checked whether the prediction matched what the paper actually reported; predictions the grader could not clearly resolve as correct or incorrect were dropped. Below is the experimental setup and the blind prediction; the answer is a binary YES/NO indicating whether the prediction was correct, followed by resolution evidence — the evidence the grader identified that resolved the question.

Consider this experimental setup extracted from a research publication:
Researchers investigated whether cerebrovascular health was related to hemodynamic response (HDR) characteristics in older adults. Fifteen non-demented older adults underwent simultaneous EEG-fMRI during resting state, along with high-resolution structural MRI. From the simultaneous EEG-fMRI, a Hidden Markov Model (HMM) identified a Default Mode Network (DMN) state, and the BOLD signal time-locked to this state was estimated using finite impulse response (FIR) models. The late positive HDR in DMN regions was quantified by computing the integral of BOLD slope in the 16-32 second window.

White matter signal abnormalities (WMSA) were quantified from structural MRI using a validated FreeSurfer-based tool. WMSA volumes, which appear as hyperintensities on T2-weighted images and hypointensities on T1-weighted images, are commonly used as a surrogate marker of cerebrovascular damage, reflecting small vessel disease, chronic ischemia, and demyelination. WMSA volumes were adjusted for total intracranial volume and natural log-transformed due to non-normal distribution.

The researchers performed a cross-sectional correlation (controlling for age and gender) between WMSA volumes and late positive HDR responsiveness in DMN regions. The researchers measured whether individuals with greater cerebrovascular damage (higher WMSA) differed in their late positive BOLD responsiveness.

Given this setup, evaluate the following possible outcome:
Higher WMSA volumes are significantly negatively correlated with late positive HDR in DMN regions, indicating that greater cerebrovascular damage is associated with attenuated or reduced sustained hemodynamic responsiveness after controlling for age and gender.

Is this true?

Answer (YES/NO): YES